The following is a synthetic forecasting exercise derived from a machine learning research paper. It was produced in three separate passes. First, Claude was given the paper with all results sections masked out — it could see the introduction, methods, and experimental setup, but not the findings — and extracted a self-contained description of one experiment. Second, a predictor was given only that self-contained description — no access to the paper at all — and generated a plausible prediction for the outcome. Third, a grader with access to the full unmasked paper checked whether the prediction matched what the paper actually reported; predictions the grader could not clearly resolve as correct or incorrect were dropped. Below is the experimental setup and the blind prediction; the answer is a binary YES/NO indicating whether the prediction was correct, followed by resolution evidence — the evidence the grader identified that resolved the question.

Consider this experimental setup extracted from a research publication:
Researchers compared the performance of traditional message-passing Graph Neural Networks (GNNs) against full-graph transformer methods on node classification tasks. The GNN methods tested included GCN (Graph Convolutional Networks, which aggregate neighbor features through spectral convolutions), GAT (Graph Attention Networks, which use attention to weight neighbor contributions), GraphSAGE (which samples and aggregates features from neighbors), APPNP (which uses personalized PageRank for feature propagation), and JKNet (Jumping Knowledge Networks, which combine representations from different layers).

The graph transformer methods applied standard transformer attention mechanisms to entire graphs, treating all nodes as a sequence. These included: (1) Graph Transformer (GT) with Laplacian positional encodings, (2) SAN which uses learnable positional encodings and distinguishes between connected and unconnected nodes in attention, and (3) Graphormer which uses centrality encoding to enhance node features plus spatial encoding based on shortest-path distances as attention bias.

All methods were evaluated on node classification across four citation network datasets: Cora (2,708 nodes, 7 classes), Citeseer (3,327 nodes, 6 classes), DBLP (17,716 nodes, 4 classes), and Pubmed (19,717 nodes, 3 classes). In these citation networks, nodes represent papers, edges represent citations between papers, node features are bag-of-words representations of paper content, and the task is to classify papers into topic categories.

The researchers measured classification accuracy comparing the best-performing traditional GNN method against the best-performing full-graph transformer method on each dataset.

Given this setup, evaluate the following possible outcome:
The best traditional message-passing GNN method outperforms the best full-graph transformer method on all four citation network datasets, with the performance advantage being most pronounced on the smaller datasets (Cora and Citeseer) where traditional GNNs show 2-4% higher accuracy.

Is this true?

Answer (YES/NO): NO